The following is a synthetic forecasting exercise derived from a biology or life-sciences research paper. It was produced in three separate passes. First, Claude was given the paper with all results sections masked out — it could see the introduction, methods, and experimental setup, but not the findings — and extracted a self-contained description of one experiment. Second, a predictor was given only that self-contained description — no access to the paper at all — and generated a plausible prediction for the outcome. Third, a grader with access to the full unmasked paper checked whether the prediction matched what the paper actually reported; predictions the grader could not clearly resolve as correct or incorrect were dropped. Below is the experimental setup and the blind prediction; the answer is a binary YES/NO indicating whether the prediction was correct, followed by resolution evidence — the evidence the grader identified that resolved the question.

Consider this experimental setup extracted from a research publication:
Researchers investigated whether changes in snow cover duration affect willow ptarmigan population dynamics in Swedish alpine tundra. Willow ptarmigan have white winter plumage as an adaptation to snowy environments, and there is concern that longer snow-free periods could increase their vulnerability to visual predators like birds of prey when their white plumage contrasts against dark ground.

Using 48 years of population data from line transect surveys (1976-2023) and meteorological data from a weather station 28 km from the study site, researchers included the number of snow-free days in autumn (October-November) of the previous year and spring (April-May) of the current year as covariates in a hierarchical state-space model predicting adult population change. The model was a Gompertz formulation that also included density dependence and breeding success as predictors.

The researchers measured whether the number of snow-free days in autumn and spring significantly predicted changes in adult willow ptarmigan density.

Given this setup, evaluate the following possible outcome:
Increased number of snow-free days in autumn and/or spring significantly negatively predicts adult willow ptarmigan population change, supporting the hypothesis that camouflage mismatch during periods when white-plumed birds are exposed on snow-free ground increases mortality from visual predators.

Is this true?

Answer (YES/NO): NO